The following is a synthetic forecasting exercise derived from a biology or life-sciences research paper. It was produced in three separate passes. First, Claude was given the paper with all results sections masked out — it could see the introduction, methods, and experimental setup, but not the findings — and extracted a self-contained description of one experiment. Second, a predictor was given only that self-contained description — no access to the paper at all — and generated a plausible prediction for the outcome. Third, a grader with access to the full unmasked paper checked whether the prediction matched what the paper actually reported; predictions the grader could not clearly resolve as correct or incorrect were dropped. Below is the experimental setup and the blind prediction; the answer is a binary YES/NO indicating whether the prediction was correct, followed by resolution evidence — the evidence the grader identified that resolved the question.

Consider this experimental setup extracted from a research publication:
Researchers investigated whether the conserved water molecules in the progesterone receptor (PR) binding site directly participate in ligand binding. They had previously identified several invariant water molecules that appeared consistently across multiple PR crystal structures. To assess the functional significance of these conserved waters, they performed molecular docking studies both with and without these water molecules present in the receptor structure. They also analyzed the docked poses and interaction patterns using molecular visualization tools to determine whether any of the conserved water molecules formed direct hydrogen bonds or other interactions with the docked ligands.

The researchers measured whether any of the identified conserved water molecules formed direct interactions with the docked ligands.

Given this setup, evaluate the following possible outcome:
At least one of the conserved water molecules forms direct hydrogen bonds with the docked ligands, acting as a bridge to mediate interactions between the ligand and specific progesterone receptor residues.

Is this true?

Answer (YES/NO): YES